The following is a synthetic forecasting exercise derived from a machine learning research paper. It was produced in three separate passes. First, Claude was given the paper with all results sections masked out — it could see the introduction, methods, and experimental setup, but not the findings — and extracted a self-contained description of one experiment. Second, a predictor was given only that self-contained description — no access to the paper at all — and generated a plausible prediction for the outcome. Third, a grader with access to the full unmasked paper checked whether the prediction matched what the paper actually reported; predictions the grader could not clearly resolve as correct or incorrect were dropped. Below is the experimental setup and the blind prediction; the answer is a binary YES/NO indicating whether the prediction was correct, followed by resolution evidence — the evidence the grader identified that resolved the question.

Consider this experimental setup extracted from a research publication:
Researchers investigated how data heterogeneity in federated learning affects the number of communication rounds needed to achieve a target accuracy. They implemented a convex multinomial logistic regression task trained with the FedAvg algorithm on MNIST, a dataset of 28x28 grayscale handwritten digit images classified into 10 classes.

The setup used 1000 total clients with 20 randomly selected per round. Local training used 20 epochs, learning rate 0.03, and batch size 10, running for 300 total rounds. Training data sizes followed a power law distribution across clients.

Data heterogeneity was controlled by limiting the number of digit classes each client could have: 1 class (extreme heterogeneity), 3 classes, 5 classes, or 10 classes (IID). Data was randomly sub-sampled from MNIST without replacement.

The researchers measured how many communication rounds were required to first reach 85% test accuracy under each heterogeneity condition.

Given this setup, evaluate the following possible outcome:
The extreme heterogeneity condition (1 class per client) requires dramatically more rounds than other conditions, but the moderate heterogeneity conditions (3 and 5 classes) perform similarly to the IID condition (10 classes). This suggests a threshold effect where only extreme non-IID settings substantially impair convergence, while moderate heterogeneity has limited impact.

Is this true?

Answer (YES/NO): NO